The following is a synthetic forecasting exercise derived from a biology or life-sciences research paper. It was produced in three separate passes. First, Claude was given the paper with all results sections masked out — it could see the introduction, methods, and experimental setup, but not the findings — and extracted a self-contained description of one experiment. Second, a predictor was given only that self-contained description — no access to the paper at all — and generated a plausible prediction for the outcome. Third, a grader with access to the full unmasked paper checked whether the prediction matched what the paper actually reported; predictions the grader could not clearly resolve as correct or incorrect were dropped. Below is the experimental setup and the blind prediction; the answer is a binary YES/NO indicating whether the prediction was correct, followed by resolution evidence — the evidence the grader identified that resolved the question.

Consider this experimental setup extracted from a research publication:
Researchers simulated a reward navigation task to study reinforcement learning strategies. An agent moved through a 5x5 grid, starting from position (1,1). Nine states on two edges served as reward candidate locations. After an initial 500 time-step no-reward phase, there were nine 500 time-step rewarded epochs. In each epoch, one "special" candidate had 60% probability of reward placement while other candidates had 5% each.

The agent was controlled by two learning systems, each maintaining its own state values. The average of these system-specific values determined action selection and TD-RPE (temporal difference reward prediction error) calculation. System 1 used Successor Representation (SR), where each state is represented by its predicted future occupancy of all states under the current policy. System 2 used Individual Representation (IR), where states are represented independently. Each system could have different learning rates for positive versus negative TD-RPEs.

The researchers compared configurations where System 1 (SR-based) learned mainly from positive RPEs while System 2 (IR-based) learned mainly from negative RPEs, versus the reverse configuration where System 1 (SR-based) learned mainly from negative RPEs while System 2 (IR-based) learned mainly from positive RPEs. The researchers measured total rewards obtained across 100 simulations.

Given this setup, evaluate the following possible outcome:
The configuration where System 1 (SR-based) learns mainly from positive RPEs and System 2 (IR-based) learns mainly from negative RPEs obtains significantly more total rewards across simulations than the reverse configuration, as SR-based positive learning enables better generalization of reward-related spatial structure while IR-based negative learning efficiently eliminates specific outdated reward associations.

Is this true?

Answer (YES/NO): YES